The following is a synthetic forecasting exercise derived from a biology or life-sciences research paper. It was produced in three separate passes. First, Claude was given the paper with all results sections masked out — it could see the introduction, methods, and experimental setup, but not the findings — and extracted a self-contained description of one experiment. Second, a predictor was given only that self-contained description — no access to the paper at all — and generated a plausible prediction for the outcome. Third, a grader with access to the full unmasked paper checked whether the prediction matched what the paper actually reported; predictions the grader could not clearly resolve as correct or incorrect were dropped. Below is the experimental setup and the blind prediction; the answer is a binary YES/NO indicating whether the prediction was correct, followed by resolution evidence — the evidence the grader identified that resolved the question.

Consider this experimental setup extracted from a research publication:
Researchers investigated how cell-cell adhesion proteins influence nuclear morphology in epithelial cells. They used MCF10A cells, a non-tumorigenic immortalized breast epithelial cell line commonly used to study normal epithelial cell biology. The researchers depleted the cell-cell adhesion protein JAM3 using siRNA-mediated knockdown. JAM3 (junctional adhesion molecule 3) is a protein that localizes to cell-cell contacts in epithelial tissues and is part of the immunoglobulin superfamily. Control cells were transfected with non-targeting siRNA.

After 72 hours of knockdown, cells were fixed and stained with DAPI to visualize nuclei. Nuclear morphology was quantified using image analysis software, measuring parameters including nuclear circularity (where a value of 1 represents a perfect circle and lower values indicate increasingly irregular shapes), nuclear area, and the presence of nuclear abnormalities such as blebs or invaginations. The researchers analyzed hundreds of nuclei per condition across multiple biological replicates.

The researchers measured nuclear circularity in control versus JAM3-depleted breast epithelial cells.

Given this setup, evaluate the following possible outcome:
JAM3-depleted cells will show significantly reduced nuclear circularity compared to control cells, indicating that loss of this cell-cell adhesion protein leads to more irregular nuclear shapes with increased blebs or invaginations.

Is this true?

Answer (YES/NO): YES